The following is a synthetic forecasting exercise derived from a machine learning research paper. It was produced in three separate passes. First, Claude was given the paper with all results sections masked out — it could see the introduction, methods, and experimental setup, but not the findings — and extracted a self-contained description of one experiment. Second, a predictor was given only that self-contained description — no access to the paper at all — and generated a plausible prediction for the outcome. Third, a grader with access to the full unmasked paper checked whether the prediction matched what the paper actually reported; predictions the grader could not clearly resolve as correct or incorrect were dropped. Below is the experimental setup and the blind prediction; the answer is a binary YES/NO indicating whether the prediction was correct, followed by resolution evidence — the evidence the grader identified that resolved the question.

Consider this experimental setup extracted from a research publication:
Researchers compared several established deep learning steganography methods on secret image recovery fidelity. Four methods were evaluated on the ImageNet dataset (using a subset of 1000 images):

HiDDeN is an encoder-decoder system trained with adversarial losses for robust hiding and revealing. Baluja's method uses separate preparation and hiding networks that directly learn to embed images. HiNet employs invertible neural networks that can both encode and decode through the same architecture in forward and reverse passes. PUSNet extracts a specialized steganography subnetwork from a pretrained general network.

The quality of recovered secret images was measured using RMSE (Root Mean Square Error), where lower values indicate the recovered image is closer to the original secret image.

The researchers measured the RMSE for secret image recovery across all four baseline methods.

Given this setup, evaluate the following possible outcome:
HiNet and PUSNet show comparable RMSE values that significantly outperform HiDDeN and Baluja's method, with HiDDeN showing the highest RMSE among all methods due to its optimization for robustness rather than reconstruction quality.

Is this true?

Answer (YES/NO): NO